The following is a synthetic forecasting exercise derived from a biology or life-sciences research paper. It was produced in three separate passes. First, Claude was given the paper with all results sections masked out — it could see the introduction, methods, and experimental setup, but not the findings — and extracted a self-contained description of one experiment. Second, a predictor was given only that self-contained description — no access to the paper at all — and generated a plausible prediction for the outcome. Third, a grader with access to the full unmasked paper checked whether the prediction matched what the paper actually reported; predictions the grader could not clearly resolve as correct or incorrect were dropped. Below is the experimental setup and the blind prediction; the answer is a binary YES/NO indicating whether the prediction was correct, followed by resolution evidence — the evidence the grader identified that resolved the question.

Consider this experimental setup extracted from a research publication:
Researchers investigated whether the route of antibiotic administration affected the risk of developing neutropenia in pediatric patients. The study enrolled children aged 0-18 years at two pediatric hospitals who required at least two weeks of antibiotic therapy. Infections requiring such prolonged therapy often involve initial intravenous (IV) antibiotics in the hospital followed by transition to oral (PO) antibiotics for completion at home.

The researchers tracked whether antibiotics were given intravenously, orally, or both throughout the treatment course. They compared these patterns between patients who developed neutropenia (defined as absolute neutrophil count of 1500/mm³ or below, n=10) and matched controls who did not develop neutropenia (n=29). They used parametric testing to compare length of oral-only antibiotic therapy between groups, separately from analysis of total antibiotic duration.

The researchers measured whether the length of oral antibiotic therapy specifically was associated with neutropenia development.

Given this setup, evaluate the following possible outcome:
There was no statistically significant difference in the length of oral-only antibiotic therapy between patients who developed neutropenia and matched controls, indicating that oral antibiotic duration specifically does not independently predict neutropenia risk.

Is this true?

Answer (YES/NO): YES